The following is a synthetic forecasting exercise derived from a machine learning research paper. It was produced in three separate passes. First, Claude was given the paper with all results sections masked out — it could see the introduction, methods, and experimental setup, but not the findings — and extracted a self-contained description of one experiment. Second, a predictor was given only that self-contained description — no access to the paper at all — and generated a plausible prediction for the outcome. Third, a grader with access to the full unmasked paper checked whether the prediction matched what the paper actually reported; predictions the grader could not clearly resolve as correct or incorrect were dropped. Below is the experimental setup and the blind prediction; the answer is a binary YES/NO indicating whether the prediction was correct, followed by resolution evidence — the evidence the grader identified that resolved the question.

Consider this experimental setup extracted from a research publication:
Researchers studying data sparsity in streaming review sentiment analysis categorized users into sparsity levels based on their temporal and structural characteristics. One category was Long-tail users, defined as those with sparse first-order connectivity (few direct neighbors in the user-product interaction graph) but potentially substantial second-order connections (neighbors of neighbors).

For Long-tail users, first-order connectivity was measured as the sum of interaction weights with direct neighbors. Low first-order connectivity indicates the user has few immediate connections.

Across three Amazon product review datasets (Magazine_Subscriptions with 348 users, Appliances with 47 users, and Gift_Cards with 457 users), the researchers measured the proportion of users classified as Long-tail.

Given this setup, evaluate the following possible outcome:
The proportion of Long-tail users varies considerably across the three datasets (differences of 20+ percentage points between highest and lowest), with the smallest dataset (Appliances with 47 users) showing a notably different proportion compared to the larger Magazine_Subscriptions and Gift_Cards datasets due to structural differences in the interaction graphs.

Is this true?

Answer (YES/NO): NO